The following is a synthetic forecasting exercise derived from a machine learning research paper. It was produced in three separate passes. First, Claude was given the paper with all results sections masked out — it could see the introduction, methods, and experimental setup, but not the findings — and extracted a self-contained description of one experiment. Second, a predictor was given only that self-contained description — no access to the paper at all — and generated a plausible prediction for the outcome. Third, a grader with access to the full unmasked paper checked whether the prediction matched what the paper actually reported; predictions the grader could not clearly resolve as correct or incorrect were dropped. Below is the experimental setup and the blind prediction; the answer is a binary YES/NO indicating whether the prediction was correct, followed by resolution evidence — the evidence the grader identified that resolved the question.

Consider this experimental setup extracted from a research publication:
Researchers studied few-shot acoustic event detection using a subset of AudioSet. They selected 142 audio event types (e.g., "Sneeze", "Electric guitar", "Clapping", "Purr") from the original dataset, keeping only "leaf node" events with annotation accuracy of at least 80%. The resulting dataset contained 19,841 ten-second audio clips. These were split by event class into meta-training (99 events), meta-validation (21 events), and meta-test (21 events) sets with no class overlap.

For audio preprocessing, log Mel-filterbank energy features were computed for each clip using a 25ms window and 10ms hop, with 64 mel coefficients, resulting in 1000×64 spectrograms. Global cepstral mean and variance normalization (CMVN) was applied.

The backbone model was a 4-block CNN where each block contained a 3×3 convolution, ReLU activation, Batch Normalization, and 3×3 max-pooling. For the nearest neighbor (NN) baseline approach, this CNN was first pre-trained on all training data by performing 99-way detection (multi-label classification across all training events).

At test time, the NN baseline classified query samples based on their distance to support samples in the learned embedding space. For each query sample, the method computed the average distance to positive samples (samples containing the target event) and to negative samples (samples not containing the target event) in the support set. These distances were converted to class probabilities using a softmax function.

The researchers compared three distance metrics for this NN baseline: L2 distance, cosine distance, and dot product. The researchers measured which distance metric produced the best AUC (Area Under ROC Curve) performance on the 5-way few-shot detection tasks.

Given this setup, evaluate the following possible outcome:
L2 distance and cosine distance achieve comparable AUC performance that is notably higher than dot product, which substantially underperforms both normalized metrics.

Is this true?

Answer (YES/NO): NO